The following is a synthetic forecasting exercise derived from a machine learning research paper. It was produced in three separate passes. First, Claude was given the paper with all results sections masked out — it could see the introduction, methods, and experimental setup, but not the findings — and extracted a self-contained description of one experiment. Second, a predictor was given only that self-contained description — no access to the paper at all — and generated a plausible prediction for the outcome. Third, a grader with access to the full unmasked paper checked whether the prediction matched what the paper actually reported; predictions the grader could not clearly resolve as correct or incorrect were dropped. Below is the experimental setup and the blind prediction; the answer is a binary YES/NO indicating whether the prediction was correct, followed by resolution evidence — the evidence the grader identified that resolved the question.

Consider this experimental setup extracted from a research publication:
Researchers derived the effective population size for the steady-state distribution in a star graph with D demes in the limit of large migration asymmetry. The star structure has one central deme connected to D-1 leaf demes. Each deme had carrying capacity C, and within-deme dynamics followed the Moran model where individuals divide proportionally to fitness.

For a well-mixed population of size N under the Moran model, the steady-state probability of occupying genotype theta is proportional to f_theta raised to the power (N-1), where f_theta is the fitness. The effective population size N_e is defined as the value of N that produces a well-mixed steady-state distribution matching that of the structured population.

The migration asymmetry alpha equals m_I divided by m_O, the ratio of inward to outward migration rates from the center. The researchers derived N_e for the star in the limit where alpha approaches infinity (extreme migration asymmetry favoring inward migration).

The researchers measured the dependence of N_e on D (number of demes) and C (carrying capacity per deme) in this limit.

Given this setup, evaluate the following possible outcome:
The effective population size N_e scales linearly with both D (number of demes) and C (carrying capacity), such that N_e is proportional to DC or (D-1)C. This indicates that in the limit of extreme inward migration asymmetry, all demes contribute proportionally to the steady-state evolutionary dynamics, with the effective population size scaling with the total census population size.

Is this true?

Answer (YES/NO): NO